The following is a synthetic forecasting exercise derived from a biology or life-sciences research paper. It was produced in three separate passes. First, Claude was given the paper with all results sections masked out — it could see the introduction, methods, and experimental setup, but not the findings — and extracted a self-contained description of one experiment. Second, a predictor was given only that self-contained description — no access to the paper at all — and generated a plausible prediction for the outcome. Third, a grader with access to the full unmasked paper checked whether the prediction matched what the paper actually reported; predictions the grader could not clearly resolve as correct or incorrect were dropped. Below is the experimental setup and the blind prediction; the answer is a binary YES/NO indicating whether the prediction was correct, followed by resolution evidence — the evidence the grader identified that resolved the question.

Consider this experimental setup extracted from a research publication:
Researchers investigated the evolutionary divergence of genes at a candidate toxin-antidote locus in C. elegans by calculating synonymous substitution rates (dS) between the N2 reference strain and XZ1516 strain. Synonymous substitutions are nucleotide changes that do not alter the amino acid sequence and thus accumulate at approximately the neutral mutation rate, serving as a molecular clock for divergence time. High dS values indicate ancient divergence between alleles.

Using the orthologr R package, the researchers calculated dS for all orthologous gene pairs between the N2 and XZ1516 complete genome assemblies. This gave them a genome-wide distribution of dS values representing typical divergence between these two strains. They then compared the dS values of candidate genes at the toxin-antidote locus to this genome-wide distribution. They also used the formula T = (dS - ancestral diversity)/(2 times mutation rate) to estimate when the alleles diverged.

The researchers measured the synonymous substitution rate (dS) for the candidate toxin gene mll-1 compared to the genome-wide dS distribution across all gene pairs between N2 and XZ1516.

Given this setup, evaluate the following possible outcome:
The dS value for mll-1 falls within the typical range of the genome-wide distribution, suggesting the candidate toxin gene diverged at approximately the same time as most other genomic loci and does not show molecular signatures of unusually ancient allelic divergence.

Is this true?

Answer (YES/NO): NO